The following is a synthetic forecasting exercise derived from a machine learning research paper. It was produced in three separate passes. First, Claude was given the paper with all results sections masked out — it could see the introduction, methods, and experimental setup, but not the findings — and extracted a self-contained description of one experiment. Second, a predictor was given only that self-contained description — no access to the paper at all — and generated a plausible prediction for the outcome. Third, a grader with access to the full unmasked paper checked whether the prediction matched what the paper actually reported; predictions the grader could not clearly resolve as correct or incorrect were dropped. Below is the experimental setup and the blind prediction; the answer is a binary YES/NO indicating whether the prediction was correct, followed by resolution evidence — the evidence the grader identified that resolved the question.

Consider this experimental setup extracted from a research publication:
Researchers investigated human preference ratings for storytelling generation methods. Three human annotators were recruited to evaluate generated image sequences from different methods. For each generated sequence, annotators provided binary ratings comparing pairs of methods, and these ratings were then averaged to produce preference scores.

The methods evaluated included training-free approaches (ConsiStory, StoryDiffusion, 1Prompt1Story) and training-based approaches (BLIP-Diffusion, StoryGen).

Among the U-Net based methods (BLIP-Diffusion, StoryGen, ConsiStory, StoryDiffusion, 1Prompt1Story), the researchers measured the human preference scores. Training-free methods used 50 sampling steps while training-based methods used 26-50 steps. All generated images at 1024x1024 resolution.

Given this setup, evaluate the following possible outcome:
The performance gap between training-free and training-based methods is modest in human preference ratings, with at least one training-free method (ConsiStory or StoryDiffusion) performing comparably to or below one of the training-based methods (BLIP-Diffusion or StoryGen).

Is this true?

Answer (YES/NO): NO